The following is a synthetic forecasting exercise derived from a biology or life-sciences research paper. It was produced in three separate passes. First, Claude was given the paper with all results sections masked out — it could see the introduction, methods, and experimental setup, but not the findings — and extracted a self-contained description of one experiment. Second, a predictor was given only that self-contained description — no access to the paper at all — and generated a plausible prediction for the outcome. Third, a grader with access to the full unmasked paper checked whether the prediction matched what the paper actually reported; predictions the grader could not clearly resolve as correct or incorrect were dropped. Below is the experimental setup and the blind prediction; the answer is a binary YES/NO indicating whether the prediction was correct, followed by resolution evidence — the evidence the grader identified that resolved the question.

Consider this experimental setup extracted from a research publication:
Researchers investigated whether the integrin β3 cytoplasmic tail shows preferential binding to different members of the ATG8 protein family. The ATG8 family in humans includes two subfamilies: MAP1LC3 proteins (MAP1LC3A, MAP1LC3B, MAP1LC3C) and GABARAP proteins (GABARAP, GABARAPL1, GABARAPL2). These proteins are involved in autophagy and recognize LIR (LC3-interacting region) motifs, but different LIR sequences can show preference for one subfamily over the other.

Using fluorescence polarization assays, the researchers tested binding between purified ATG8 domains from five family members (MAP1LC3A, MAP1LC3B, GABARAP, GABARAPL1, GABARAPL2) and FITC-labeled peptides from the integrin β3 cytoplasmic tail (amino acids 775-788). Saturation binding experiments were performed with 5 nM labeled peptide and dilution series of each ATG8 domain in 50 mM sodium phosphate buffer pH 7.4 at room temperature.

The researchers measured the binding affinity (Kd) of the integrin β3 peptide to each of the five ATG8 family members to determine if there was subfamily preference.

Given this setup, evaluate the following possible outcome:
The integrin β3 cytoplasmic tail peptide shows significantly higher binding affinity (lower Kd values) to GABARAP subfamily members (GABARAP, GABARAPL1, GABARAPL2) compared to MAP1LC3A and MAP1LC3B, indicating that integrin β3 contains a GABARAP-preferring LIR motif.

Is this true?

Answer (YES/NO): NO